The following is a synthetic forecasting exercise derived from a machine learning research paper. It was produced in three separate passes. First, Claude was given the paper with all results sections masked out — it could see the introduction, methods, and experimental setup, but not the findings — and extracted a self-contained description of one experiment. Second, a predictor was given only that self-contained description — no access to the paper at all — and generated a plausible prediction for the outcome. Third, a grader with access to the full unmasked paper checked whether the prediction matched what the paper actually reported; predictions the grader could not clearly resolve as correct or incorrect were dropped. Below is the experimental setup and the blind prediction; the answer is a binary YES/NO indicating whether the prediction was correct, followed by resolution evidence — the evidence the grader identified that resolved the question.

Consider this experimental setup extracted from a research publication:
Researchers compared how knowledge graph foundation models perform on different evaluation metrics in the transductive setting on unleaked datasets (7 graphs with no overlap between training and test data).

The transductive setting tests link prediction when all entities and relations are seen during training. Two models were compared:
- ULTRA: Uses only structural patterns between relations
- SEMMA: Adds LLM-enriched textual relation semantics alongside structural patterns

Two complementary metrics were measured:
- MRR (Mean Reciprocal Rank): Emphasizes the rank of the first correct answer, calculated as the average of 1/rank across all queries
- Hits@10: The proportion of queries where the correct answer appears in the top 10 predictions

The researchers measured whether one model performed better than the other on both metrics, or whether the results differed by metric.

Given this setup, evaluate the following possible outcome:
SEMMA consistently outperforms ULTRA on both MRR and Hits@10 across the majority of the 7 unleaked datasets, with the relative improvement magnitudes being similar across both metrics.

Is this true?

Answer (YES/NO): NO